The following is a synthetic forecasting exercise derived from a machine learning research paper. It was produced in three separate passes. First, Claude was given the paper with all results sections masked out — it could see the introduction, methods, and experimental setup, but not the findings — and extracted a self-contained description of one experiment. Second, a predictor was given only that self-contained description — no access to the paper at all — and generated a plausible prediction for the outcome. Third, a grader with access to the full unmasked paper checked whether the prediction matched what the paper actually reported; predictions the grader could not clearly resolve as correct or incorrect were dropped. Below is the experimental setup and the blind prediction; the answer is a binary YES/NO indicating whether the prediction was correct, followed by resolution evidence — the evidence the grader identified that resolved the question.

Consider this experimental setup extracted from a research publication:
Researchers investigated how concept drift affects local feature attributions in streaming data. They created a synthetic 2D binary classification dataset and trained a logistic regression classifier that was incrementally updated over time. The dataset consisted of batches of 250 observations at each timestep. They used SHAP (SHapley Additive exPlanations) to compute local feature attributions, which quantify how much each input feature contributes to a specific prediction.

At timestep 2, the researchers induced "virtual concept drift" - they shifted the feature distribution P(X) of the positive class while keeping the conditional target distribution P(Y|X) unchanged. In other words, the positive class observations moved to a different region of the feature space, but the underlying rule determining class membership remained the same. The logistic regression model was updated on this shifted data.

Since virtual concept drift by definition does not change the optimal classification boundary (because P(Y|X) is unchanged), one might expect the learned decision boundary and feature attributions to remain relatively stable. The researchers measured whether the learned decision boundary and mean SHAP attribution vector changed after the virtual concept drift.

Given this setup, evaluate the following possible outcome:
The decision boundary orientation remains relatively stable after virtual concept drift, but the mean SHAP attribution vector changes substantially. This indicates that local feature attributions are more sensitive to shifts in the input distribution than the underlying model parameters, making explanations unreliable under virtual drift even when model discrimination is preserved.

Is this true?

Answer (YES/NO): NO